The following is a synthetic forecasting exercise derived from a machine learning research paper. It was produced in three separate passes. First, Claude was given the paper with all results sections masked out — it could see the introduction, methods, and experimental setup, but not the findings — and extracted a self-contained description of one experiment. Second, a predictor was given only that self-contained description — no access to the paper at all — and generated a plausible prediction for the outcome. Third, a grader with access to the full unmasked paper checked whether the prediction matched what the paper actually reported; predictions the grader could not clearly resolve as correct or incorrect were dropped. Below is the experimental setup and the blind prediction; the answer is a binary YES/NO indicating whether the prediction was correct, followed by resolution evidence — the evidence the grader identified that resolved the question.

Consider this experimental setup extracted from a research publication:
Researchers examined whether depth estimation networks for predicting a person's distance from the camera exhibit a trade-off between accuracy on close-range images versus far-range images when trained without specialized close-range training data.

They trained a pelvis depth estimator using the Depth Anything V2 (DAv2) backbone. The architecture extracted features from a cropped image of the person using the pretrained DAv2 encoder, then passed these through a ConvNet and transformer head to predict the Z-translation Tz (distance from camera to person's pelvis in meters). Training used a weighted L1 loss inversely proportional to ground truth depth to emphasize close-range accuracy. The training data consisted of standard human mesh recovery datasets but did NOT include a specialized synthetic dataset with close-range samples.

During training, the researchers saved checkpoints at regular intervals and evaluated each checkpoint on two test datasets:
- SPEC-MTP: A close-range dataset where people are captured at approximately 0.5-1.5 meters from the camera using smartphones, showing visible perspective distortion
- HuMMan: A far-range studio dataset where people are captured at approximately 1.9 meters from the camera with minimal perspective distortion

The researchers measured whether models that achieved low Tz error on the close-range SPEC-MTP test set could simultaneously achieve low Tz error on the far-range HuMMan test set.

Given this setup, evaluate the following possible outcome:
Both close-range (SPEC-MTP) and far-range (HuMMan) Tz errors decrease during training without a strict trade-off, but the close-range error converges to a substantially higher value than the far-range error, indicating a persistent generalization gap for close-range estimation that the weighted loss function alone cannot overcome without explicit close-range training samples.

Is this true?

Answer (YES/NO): NO